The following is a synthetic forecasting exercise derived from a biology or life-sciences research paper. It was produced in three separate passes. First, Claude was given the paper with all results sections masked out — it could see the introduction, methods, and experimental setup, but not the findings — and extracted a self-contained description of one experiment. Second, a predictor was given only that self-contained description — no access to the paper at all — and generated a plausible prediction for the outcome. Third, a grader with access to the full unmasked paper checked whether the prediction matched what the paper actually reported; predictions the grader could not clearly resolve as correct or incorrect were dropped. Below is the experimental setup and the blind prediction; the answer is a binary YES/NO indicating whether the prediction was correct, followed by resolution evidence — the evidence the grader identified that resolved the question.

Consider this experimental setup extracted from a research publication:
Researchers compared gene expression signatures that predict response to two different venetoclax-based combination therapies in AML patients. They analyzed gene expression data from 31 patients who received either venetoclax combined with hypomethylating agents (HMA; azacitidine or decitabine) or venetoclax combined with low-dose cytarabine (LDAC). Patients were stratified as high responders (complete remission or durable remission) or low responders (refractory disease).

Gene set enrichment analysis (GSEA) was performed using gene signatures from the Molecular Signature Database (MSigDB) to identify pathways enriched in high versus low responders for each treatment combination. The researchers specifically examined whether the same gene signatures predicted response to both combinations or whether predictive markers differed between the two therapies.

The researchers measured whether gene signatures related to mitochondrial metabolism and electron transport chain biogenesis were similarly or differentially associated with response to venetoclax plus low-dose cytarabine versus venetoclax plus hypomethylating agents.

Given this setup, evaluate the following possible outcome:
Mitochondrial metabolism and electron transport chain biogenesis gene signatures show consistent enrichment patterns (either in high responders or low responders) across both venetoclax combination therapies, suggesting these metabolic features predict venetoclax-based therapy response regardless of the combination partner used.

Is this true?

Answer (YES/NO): NO